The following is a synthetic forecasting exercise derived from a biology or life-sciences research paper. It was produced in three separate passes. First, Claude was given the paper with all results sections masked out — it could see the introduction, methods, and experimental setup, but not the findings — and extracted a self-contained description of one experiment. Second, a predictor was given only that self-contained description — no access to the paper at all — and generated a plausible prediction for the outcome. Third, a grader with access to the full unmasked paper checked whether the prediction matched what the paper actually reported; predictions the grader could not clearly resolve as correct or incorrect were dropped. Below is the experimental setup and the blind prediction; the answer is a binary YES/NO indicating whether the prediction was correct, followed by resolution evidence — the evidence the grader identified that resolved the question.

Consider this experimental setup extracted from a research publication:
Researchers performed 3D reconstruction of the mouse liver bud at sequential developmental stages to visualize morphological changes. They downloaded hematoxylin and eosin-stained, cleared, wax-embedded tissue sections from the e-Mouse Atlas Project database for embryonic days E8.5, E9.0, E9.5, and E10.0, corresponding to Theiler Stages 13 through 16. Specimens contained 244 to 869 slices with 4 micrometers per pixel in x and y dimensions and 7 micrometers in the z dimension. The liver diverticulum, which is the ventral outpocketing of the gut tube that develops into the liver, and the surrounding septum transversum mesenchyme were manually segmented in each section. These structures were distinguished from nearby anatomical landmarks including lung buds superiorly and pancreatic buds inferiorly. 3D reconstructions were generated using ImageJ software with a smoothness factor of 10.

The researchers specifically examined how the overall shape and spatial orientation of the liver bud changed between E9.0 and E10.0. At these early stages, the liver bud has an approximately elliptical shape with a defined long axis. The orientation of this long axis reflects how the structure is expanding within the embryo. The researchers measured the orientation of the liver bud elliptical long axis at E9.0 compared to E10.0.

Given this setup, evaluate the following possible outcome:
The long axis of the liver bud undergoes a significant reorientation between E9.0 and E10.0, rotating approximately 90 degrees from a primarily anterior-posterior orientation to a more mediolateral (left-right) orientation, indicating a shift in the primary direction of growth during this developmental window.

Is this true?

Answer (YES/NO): YES